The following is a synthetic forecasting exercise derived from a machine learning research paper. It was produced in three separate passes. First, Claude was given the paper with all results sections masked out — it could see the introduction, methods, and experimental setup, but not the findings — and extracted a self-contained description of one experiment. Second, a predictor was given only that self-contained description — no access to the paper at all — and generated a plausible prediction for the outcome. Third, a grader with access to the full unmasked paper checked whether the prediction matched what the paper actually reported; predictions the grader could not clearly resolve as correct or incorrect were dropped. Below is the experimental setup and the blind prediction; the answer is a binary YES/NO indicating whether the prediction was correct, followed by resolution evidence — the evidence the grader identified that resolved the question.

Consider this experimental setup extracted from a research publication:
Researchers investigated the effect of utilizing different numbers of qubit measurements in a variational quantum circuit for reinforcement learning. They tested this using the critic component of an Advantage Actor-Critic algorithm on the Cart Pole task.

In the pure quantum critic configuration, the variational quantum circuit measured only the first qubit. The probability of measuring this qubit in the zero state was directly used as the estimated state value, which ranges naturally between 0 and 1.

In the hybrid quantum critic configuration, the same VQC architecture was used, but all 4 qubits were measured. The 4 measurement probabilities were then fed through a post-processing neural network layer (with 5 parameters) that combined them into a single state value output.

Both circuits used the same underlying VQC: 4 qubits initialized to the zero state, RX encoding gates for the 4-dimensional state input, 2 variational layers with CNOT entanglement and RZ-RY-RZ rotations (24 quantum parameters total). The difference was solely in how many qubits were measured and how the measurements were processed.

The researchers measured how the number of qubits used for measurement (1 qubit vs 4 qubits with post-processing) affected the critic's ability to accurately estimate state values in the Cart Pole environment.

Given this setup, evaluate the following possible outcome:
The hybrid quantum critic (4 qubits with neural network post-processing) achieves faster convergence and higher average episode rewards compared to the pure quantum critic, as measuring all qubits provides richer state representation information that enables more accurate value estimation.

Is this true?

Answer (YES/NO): YES